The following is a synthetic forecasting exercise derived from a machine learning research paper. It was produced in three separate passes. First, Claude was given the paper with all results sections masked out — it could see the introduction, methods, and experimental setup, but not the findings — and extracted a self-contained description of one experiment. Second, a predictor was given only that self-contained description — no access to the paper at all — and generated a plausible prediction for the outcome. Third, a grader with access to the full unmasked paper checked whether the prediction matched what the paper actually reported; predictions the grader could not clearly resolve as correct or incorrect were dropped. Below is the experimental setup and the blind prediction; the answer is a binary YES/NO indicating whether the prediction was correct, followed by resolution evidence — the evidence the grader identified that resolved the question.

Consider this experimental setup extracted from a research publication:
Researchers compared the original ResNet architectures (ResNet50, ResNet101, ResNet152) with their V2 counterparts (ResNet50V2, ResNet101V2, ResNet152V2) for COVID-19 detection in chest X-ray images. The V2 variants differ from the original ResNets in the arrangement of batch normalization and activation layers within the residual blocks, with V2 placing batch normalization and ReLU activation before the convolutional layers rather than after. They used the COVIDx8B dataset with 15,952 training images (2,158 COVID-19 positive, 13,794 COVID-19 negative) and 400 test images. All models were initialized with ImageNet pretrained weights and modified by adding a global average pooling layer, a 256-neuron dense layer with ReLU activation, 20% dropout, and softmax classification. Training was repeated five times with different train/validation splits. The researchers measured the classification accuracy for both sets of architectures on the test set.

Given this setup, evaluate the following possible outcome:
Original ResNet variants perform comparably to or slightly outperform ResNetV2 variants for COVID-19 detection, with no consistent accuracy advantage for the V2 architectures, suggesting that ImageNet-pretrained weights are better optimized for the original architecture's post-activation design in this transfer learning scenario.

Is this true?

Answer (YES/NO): NO